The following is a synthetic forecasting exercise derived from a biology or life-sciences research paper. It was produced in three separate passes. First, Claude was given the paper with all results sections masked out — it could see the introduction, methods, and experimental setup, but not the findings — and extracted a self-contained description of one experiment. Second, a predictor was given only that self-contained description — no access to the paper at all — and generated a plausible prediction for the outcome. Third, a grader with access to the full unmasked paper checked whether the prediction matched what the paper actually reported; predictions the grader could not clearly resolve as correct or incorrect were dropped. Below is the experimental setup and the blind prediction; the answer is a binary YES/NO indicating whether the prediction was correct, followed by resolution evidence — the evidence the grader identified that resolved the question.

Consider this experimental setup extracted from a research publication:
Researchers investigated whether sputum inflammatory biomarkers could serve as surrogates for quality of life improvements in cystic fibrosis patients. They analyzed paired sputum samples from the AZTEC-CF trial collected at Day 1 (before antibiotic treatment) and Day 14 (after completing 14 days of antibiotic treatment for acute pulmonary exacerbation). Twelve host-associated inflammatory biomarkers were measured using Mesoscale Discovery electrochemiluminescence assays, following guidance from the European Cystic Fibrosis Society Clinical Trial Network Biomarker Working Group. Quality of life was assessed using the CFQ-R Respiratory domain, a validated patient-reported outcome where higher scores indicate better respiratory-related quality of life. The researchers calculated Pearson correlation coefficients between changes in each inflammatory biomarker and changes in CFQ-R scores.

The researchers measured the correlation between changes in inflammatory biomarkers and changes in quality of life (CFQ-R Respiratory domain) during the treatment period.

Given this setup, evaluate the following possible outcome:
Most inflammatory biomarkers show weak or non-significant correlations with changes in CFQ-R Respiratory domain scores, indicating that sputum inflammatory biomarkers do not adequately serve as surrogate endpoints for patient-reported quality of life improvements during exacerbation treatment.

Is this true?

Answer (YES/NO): YES